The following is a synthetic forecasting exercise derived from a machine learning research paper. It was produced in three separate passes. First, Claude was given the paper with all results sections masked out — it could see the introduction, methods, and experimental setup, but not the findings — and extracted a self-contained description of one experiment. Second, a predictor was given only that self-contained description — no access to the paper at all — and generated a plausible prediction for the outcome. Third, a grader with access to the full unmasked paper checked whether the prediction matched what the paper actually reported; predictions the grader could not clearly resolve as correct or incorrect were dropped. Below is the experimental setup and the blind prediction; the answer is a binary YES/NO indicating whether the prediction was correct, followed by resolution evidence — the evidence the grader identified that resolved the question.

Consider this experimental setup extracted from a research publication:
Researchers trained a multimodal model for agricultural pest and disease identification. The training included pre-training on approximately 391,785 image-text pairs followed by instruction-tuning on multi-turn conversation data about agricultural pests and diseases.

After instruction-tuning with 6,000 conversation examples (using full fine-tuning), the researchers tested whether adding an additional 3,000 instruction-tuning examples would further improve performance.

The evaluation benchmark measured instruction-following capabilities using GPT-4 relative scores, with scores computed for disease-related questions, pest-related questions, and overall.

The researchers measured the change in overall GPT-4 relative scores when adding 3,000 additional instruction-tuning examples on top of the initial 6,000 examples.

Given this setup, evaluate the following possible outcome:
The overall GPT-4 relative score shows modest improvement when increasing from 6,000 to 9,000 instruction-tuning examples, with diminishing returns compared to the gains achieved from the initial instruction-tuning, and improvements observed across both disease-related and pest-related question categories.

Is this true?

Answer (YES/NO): YES